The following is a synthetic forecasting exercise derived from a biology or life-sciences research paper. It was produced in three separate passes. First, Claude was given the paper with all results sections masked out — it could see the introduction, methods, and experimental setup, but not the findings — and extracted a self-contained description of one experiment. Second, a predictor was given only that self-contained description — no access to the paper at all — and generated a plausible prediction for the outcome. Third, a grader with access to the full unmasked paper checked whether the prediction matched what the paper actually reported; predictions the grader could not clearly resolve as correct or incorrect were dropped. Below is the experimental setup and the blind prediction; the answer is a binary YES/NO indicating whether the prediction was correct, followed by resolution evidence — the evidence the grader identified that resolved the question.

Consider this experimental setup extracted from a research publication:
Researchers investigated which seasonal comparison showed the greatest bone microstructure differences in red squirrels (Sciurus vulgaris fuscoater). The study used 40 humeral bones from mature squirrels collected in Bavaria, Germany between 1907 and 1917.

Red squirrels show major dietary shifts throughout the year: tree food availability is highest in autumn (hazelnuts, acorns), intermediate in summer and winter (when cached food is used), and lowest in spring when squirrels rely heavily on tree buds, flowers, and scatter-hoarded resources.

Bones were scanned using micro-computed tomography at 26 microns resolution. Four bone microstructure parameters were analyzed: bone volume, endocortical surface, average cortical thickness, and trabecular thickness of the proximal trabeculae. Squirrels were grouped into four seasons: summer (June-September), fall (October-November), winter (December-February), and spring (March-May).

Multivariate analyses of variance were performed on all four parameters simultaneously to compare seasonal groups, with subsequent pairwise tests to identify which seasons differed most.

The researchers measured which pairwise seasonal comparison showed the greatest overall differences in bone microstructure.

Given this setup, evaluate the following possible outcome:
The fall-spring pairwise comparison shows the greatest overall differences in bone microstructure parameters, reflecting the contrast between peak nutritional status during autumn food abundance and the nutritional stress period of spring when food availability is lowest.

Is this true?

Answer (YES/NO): NO